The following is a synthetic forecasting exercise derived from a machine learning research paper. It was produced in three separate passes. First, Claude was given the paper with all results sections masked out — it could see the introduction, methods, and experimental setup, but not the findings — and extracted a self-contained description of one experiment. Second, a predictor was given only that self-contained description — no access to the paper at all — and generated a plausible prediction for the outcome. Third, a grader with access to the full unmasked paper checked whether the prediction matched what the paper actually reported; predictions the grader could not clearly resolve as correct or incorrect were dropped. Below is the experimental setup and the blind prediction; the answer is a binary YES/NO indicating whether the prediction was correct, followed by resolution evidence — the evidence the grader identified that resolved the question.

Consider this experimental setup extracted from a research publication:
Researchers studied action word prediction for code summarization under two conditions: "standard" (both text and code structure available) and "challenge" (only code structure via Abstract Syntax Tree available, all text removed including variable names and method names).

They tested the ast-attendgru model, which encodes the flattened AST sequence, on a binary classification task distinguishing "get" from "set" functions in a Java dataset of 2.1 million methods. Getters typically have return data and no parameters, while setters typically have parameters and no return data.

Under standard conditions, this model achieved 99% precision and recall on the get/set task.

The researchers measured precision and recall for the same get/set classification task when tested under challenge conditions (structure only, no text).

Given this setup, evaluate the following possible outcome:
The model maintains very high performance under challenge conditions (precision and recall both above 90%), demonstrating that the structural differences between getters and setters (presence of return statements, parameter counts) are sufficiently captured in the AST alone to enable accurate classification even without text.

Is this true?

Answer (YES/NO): YES